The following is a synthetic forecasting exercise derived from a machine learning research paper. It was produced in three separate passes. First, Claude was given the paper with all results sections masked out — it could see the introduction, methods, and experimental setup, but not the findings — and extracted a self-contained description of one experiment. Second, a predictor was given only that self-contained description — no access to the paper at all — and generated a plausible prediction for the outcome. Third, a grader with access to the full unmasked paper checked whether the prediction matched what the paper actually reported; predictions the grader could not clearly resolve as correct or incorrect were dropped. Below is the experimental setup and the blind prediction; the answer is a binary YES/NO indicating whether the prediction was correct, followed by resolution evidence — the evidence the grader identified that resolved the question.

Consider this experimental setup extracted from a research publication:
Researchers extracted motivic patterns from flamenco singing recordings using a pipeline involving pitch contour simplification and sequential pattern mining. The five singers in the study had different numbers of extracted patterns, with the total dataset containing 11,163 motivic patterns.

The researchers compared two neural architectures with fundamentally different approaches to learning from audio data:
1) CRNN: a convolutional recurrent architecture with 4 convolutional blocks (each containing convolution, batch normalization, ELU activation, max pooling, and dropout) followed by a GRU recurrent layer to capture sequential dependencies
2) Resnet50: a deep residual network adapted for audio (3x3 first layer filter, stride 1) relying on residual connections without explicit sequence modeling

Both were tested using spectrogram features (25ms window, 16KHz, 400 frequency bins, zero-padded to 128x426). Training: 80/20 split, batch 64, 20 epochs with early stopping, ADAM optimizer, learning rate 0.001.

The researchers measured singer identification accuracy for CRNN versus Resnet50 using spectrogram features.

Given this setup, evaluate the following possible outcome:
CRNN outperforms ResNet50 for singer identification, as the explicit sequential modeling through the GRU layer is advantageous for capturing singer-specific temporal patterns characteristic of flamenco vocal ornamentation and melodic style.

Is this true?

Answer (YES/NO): YES